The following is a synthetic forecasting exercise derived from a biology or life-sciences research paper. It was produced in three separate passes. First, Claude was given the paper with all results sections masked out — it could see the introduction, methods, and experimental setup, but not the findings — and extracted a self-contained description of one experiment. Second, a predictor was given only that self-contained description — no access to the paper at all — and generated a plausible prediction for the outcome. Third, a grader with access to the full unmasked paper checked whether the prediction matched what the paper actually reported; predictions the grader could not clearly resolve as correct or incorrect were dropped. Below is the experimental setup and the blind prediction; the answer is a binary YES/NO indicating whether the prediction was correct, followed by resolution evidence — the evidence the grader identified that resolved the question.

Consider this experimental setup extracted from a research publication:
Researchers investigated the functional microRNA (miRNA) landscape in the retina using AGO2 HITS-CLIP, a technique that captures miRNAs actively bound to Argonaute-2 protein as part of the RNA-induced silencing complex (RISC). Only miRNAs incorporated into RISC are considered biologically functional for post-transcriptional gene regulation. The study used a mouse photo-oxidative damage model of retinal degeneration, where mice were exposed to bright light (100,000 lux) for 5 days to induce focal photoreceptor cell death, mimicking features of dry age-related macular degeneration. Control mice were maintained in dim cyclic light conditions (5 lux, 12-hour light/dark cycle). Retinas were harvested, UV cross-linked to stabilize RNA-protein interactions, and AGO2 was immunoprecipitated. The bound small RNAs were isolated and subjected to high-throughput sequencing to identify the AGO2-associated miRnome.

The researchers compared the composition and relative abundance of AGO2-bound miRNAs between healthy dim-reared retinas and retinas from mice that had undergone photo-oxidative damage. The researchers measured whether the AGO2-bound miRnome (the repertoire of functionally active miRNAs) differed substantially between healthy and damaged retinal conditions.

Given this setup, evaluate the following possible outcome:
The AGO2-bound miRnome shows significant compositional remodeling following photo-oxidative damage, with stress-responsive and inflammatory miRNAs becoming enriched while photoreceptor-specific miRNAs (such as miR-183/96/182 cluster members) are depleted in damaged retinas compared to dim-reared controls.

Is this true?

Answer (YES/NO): NO